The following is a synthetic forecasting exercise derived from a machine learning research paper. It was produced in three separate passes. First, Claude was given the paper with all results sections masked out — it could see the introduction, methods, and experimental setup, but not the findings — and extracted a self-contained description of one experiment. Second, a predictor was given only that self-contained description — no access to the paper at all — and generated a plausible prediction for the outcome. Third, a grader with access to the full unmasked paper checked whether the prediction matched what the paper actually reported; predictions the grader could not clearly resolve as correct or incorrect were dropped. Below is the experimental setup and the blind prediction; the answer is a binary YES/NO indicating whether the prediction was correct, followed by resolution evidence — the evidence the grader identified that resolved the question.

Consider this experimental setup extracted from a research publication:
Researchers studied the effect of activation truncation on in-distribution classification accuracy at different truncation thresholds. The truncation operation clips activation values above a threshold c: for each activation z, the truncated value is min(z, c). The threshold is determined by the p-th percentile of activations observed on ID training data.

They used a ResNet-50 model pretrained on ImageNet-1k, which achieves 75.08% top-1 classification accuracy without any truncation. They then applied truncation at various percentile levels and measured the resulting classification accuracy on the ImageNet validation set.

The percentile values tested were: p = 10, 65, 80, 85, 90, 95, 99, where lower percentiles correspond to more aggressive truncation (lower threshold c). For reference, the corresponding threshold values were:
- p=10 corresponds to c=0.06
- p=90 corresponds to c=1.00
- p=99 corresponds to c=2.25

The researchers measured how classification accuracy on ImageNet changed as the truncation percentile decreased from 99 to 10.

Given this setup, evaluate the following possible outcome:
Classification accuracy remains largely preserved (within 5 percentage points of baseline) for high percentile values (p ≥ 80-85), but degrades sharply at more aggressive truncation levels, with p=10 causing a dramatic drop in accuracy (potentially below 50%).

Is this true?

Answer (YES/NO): YES